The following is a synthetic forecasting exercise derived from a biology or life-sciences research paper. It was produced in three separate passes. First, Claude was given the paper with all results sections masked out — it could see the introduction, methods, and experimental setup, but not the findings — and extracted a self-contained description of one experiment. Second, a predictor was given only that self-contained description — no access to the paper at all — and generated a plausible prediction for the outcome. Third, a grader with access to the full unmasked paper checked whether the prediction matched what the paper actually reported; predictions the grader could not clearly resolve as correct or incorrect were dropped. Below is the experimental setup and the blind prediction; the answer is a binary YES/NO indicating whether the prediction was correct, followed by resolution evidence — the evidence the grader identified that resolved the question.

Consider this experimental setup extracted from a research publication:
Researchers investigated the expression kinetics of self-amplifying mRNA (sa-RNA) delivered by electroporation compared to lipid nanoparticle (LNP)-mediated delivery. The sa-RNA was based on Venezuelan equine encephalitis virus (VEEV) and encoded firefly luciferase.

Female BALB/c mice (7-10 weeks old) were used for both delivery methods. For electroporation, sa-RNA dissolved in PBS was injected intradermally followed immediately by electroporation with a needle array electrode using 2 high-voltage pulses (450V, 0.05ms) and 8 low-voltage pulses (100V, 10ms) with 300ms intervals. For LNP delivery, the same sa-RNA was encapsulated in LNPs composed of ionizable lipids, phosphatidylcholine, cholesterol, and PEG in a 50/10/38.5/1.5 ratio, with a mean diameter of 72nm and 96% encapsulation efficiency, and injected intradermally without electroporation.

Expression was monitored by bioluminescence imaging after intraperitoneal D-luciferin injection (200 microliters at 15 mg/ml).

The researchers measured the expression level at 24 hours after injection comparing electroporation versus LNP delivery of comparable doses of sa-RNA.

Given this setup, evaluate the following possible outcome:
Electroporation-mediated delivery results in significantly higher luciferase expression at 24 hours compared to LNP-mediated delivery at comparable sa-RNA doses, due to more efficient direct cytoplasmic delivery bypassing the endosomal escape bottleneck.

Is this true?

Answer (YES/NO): NO